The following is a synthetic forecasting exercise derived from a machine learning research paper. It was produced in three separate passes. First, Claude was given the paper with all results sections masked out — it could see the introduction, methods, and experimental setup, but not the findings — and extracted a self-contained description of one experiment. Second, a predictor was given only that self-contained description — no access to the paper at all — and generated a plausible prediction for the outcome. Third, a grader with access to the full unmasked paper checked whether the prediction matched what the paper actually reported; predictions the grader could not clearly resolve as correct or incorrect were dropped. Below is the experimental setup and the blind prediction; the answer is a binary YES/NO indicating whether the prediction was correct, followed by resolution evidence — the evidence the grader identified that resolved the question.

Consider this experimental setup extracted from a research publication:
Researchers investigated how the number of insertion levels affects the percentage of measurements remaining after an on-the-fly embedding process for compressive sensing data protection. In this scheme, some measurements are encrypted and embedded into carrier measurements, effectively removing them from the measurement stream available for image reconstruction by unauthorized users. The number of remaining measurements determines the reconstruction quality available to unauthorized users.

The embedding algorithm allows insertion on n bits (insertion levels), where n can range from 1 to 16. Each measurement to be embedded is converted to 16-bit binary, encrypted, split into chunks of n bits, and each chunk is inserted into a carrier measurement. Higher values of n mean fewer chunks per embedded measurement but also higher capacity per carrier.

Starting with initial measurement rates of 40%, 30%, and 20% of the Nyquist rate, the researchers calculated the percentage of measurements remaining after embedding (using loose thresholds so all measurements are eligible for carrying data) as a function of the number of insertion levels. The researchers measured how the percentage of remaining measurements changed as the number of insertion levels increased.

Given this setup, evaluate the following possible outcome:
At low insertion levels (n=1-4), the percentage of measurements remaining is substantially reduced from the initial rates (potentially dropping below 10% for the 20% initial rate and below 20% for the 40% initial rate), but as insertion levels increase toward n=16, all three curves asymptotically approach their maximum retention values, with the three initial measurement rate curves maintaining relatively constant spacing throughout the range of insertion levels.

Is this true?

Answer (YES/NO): NO